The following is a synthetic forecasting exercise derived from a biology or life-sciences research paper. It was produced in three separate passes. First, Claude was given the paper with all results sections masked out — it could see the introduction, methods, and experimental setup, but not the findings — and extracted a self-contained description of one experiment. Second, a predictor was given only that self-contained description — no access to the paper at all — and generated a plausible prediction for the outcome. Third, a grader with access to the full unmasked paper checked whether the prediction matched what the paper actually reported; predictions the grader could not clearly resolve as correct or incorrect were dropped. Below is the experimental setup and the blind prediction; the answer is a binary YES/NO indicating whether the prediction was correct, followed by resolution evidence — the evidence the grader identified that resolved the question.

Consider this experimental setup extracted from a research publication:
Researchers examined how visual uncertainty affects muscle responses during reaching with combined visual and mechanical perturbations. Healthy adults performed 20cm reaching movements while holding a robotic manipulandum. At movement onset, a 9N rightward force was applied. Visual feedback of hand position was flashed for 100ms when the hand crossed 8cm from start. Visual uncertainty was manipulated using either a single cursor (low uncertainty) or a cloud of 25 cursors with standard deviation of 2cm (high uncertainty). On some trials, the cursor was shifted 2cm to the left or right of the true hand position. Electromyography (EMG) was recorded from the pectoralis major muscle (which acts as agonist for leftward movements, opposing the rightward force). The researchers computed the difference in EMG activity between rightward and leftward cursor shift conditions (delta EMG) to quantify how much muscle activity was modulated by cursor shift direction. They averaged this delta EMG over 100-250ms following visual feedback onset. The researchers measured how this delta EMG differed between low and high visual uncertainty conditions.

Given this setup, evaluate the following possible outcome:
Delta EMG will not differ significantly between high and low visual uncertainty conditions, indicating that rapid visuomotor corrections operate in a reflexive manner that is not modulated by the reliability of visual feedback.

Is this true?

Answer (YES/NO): NO